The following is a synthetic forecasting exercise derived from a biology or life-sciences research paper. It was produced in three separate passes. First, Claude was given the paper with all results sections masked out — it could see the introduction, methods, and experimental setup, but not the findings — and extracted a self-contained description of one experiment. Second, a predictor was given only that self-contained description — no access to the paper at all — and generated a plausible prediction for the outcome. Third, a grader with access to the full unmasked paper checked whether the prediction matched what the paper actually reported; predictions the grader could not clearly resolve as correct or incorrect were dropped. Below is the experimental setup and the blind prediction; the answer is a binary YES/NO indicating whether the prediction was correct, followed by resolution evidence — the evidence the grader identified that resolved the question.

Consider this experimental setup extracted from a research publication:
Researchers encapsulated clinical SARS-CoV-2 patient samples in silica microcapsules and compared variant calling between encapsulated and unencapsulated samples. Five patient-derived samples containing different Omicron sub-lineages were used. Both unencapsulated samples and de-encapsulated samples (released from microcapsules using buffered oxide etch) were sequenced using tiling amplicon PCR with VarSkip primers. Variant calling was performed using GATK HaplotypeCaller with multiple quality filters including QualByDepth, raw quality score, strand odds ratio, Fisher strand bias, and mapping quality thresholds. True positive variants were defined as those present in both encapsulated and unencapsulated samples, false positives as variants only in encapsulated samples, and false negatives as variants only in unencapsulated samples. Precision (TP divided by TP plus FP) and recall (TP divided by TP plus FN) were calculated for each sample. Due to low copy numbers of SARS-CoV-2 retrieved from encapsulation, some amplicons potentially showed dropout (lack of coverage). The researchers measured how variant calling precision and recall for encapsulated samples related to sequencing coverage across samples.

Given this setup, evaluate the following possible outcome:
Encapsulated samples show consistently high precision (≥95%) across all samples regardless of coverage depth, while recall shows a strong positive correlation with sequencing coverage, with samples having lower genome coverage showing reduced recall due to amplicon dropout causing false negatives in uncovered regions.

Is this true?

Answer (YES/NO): NO